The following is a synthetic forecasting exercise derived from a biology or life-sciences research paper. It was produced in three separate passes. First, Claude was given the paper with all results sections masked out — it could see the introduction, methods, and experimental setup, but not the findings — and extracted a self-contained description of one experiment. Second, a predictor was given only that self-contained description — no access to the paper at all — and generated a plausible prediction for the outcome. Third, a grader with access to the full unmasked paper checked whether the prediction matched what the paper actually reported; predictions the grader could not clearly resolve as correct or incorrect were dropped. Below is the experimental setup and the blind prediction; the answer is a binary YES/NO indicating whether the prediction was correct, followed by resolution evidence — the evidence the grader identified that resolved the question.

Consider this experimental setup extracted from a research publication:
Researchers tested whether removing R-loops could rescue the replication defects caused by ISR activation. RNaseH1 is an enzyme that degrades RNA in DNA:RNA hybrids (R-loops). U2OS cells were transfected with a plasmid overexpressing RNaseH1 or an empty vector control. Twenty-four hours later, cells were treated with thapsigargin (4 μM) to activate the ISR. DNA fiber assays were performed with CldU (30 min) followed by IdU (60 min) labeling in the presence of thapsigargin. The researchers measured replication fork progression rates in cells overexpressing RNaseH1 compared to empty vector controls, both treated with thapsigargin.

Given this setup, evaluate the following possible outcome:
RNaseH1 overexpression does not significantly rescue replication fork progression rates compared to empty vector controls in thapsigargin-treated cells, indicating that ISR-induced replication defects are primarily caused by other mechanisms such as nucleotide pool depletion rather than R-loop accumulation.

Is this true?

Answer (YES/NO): NO